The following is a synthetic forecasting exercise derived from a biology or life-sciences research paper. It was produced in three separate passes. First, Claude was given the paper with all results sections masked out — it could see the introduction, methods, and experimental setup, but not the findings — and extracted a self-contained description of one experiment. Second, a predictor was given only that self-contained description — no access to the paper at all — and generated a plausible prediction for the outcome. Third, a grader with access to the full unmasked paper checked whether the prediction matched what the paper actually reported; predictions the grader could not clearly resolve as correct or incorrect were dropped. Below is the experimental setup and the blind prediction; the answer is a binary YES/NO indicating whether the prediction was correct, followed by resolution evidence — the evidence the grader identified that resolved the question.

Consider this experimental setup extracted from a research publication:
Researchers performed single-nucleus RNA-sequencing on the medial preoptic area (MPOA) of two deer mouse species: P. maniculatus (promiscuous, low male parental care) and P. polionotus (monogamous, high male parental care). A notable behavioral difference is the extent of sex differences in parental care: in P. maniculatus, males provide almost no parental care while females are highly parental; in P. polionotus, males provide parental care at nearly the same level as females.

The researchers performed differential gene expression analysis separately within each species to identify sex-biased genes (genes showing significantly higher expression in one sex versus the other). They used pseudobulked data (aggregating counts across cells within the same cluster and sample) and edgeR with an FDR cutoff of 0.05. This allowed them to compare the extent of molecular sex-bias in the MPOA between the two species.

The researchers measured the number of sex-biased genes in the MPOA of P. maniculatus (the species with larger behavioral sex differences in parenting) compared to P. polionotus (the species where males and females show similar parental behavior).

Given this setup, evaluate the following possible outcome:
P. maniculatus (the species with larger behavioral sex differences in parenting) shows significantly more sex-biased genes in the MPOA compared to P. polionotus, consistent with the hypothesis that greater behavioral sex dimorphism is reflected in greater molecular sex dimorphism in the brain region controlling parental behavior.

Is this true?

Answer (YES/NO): YES